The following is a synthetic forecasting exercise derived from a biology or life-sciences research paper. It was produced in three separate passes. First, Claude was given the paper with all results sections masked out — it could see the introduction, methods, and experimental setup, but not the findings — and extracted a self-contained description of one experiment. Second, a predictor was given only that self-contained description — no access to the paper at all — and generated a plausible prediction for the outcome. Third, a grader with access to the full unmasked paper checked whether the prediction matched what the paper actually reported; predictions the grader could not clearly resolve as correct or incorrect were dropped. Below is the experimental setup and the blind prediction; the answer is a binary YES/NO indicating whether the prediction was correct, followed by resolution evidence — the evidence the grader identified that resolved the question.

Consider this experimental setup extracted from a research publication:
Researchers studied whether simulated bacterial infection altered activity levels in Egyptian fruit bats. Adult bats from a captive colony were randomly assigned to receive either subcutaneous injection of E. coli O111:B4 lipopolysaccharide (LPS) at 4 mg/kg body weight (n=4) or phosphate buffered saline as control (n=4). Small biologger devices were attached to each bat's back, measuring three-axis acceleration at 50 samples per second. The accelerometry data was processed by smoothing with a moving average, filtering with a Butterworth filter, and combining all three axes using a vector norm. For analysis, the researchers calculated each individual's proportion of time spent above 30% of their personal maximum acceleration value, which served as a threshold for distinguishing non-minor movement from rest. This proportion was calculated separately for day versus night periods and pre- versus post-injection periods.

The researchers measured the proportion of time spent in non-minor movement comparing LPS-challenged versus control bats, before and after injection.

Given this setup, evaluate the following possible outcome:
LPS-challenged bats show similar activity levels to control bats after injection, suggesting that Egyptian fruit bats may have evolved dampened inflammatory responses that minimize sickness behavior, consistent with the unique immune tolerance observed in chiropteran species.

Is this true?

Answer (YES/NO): NO